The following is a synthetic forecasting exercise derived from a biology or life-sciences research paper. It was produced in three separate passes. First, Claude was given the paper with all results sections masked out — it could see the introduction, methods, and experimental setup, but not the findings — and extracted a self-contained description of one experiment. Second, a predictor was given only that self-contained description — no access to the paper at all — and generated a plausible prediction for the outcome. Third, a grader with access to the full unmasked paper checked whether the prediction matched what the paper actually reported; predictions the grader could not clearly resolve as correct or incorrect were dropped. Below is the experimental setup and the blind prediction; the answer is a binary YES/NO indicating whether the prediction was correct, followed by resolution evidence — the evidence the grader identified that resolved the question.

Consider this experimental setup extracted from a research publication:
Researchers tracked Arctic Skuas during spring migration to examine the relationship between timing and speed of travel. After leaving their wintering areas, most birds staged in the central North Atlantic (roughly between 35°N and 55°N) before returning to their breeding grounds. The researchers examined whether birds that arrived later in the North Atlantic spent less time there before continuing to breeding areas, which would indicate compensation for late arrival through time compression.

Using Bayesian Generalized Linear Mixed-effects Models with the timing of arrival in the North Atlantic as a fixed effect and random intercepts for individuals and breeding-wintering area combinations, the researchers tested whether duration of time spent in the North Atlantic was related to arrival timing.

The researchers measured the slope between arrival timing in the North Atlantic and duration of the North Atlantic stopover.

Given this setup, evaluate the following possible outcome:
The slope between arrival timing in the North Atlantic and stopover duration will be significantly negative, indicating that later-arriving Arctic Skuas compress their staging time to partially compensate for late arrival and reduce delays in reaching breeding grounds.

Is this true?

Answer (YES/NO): YES